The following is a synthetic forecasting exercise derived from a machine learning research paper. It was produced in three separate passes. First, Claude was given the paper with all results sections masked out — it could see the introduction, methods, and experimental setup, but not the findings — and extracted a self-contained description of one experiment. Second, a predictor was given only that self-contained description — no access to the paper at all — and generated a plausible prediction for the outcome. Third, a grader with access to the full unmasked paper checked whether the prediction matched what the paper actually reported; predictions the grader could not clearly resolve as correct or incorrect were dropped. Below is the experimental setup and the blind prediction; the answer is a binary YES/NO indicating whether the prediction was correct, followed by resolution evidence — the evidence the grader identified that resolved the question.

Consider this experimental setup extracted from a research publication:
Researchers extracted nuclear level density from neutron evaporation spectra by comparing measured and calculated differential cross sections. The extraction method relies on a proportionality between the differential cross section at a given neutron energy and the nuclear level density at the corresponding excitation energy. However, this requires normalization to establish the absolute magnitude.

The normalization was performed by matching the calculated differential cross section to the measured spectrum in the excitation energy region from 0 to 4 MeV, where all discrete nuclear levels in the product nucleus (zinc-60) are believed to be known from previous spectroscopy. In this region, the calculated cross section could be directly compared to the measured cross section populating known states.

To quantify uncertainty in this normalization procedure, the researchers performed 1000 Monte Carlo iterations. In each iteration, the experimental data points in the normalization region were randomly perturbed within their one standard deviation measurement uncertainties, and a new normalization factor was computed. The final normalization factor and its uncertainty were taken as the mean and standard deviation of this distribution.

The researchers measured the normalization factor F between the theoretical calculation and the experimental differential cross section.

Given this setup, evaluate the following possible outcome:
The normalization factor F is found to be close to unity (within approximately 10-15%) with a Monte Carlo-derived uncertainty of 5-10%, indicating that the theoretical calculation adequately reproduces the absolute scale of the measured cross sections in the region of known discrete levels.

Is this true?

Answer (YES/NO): NO